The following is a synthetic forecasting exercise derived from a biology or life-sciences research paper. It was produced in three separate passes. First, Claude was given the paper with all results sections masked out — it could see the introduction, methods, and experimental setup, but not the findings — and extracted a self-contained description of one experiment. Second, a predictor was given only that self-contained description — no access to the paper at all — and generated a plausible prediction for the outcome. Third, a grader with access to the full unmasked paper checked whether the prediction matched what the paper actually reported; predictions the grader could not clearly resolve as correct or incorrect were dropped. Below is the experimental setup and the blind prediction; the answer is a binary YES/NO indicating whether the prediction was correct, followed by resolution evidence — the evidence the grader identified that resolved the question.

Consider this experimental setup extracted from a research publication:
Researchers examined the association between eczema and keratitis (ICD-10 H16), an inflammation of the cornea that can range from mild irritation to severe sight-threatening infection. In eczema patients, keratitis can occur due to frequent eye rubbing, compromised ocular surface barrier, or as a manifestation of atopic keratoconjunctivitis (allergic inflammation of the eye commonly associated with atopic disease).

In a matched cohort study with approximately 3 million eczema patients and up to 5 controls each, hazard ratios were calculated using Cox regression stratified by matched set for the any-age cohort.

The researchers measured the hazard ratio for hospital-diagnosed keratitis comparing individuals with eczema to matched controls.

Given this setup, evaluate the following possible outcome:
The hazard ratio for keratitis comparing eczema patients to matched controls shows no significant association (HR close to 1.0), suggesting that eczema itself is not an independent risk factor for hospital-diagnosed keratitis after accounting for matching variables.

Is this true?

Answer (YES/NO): NO